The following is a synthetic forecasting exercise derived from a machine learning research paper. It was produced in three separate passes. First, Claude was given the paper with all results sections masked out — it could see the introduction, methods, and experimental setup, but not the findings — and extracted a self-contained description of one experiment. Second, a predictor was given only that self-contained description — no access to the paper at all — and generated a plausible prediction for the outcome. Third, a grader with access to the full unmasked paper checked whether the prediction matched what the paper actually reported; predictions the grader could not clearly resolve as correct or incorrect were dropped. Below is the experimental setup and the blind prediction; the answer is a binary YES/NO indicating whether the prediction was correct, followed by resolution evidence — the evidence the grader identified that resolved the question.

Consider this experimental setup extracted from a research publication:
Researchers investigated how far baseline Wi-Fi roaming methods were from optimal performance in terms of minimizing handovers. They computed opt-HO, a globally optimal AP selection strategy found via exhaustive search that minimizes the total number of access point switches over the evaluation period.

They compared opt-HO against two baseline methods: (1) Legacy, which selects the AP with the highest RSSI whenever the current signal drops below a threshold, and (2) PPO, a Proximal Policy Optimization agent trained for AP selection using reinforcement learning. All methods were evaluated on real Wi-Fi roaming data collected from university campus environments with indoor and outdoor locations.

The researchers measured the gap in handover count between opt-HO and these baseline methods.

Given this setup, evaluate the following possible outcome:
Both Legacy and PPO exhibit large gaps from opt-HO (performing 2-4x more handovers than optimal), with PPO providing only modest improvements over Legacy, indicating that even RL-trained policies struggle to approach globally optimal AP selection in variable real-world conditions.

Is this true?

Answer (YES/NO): NO